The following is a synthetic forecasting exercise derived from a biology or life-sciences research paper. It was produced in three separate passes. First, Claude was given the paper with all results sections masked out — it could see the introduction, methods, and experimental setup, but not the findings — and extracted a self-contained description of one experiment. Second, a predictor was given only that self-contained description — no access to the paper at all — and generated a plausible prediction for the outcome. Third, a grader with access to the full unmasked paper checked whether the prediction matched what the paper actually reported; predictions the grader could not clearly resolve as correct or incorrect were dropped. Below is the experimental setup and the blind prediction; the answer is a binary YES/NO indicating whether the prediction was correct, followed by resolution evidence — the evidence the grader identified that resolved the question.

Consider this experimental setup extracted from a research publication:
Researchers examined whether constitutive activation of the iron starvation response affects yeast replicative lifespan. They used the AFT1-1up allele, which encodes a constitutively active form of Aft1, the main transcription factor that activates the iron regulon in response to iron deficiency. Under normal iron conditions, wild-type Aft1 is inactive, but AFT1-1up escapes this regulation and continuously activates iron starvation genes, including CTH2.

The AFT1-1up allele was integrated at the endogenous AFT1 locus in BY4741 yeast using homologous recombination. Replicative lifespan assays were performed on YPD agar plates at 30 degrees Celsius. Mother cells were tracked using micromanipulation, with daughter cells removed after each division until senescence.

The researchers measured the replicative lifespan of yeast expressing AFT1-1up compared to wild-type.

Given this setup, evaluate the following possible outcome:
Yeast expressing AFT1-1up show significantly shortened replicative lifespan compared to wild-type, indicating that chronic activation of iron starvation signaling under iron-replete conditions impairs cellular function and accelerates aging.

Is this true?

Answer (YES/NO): YES